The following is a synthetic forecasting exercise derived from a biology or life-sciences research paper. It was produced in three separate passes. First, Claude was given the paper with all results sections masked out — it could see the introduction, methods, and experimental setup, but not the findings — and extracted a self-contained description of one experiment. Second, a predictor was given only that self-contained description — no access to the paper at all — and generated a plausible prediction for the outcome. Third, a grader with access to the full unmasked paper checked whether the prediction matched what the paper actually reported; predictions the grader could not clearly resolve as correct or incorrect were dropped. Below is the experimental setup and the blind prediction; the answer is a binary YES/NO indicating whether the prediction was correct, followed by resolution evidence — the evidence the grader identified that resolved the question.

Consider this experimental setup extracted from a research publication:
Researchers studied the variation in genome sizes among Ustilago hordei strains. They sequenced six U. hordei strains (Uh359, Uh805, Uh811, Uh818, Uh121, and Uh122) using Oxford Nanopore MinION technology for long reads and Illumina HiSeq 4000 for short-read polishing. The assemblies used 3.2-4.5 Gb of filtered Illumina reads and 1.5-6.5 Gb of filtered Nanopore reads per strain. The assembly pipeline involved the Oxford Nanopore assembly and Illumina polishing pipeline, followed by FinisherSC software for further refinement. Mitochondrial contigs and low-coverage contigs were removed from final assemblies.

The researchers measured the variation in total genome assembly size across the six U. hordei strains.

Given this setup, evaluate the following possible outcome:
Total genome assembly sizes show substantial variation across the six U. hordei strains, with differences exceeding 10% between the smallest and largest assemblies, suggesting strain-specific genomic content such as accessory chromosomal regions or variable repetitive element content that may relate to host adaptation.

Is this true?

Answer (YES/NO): NO